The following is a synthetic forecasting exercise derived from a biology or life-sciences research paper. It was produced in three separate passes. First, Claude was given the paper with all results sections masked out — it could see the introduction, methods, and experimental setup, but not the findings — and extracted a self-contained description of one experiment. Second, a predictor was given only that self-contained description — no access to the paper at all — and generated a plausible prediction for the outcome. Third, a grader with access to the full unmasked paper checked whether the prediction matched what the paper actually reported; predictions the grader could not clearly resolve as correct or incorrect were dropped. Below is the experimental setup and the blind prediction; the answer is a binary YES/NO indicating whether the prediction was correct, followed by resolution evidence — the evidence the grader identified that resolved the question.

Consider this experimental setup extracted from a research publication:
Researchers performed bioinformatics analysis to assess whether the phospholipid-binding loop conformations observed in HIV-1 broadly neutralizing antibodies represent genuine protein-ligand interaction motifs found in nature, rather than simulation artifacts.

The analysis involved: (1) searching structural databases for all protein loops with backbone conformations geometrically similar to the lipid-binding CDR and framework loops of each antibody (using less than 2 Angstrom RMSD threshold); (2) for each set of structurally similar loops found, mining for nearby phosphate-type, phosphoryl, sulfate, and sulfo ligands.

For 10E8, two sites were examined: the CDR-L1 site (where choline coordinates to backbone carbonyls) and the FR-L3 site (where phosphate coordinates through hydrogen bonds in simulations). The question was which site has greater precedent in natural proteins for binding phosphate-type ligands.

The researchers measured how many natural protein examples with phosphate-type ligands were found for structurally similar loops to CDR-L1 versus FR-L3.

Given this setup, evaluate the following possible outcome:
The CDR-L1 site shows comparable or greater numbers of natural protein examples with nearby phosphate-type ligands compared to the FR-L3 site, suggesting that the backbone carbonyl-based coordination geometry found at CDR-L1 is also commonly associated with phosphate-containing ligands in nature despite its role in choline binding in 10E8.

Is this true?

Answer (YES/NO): NO